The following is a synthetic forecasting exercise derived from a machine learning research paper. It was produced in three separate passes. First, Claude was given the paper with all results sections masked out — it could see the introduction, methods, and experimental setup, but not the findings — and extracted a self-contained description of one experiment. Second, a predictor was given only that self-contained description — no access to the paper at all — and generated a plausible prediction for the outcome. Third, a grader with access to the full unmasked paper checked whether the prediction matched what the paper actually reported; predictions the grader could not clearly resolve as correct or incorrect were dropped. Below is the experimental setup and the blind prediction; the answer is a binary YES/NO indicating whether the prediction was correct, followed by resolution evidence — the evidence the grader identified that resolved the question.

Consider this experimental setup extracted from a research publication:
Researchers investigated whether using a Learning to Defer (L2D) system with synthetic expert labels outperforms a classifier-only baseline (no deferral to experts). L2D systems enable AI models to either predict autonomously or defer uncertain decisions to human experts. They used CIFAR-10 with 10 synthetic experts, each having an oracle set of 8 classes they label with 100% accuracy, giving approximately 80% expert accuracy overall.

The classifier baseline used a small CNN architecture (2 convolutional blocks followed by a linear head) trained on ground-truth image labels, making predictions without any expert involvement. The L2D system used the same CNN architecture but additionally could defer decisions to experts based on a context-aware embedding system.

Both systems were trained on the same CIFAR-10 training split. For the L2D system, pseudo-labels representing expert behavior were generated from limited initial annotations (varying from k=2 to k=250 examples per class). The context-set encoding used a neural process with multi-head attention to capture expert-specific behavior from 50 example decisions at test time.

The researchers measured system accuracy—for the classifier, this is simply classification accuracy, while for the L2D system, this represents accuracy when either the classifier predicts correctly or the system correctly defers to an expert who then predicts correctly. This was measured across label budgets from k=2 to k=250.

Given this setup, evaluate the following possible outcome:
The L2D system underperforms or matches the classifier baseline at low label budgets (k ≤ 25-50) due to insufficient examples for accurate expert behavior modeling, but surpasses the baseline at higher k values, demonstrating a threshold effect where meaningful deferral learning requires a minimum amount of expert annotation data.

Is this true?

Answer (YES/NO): NO